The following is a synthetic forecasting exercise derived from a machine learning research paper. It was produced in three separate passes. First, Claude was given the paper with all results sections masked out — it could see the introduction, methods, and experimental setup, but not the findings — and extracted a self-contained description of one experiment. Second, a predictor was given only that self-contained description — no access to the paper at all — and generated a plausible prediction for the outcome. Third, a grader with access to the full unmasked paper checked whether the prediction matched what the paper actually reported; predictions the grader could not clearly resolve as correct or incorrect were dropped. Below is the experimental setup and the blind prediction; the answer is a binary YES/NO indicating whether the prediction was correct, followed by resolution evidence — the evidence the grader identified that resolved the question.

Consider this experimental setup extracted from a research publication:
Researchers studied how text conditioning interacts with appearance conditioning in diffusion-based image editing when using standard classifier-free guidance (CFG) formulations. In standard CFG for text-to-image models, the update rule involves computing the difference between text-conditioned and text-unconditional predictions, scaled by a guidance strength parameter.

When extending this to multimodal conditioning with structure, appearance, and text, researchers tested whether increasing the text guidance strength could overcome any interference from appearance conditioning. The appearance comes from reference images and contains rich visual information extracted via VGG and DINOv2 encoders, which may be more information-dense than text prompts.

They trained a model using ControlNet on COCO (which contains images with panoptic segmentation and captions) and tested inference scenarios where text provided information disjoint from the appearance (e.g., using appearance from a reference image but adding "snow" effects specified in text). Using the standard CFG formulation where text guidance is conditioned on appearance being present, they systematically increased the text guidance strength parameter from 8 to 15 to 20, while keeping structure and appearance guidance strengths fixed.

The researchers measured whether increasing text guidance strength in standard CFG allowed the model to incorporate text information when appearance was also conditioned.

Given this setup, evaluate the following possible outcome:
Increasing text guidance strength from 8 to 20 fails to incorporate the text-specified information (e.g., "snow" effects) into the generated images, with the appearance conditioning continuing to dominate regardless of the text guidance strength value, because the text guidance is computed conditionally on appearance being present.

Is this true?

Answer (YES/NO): YES